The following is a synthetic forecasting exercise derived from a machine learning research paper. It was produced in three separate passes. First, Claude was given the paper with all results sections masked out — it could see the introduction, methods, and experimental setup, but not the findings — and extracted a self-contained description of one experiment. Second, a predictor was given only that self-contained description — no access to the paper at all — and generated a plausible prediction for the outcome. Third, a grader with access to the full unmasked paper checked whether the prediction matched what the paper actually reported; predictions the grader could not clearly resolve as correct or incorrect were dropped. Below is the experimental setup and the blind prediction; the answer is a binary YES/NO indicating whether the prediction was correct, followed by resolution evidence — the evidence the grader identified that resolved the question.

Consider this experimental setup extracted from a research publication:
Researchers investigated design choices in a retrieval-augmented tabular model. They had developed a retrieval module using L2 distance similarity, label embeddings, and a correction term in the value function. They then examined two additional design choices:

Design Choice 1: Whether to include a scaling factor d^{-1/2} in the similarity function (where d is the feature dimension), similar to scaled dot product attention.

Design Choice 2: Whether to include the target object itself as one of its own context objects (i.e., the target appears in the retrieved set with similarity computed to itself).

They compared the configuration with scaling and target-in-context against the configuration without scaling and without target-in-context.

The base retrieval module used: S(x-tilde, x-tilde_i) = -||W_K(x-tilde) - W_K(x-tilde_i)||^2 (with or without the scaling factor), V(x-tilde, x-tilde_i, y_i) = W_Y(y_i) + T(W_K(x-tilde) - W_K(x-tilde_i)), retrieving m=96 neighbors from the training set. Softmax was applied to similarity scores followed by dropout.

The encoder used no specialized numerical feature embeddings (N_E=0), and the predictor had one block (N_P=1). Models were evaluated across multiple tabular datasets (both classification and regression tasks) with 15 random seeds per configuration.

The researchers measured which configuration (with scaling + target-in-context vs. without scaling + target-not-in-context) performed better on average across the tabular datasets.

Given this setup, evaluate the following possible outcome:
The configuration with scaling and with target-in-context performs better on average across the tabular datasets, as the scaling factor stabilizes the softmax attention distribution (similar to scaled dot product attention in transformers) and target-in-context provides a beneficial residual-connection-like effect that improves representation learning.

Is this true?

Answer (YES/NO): NO